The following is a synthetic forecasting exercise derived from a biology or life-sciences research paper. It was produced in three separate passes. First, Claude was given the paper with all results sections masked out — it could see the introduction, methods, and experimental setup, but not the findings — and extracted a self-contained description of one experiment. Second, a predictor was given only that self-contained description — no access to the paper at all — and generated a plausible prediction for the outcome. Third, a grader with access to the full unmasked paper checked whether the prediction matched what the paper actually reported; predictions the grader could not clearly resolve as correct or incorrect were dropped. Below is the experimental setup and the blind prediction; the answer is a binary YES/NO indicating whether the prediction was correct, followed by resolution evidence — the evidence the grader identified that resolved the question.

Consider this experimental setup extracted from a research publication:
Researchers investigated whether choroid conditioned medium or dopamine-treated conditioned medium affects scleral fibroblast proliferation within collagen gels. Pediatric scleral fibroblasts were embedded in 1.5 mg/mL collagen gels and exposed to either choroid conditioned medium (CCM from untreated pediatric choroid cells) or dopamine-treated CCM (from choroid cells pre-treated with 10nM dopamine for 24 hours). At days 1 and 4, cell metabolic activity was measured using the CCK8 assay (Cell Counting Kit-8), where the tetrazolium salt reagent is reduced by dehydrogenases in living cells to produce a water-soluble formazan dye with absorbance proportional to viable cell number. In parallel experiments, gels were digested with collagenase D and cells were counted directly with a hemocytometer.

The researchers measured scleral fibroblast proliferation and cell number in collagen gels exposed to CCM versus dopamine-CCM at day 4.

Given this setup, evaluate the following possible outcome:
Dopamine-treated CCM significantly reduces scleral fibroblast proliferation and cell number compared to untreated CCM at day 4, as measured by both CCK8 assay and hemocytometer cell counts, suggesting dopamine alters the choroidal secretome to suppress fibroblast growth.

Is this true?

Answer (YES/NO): NO